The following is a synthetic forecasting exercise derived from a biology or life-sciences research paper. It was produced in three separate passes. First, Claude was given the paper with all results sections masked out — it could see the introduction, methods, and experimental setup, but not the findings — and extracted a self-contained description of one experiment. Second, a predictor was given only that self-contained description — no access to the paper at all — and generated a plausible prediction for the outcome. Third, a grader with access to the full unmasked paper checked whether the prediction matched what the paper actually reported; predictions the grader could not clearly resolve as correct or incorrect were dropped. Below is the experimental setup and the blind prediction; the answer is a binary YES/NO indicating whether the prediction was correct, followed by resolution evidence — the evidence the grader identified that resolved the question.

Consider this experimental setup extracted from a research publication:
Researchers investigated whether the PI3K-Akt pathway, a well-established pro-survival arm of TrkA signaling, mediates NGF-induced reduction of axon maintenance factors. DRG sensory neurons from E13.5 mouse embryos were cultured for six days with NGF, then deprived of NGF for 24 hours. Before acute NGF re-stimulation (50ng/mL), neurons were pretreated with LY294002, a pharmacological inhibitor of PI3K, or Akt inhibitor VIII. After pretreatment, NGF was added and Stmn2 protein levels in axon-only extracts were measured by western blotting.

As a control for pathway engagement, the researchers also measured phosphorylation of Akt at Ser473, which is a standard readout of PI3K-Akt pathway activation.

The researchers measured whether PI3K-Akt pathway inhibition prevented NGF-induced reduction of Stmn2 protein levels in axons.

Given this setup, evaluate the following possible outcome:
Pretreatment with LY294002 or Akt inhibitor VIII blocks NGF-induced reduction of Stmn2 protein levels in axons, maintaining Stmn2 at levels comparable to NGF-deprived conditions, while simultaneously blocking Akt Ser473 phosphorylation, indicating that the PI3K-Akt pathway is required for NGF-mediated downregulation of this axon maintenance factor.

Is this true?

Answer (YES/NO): NO